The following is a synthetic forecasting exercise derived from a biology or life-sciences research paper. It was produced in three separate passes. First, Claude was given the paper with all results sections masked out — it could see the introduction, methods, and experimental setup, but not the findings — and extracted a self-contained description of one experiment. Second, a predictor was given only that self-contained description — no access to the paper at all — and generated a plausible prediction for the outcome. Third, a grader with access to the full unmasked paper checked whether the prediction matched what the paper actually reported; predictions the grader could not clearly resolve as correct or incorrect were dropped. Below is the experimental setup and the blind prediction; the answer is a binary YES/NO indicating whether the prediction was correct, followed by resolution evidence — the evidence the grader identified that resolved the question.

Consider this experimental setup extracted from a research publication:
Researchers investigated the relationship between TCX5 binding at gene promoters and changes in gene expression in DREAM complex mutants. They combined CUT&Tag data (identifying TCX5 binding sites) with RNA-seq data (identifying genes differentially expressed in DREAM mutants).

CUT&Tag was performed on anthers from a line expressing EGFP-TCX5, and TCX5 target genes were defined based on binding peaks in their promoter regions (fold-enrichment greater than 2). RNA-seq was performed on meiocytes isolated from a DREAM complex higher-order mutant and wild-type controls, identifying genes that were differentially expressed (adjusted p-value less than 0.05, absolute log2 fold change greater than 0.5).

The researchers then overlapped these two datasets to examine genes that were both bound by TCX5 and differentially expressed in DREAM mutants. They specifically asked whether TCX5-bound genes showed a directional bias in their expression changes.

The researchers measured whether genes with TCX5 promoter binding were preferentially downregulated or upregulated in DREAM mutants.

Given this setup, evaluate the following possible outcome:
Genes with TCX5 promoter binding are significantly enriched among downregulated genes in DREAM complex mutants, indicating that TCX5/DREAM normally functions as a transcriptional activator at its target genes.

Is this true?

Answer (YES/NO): YES